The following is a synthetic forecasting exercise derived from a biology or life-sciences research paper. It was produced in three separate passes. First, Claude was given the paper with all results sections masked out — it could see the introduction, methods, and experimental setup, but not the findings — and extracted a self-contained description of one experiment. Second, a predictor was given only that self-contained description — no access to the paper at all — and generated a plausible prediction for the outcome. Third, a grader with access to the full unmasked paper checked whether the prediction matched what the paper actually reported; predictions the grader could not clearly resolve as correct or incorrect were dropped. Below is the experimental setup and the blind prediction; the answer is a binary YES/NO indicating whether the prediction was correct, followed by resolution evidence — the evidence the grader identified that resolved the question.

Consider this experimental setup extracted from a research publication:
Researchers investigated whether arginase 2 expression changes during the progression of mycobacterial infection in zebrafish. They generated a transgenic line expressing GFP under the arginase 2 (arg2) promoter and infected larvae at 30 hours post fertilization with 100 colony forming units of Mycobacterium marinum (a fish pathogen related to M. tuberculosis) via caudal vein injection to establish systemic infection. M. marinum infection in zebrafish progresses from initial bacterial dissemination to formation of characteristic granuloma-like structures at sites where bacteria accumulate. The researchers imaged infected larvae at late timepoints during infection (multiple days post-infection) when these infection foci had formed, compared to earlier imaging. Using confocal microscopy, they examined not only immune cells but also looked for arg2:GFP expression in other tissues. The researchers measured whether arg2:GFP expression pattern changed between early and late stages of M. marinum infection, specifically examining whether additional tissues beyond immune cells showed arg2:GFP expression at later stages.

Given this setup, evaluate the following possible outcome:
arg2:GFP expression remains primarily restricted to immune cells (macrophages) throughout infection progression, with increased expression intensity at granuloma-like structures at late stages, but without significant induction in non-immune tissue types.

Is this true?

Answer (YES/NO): NO